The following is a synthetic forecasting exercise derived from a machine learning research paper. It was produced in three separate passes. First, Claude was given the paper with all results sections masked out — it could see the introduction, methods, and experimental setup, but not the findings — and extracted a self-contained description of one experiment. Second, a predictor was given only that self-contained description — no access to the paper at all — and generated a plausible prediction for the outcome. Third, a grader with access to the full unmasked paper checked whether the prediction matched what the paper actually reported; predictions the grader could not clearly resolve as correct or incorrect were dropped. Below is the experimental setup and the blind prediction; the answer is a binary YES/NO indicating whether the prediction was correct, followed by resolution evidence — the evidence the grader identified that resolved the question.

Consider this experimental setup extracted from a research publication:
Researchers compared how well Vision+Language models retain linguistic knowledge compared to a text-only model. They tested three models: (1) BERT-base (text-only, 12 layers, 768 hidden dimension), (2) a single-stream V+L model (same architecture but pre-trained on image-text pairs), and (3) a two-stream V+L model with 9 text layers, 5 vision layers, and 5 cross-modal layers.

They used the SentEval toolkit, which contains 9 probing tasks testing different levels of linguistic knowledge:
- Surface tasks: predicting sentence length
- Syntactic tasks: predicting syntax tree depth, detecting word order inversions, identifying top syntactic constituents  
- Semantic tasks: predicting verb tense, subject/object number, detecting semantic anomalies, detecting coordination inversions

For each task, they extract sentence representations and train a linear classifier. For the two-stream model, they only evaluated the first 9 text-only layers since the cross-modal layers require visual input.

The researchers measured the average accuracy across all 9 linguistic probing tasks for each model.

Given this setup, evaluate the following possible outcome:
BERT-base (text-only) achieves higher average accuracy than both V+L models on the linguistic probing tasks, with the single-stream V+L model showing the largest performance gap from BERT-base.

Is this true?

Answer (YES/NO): NO